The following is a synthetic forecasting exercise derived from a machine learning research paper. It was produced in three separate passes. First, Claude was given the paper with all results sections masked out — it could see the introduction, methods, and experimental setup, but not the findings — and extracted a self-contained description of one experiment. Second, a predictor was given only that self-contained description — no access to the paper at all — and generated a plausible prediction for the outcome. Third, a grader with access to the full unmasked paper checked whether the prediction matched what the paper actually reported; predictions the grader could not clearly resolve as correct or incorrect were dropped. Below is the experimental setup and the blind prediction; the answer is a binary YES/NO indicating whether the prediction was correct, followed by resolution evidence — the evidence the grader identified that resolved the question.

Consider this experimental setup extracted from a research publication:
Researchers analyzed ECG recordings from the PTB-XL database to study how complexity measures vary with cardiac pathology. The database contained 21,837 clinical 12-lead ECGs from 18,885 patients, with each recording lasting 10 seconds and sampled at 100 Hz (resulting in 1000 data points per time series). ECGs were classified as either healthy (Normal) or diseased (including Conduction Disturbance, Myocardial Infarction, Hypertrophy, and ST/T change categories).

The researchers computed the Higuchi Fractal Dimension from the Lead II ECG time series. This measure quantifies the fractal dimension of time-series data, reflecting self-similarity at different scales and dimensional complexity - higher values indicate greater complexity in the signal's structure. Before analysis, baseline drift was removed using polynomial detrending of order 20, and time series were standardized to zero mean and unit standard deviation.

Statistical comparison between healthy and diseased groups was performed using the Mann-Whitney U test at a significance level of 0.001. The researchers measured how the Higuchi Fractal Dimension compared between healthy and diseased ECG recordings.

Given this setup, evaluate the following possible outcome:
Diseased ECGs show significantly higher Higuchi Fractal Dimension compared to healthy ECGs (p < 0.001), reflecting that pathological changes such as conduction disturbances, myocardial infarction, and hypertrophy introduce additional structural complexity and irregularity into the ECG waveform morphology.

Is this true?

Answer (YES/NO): YES